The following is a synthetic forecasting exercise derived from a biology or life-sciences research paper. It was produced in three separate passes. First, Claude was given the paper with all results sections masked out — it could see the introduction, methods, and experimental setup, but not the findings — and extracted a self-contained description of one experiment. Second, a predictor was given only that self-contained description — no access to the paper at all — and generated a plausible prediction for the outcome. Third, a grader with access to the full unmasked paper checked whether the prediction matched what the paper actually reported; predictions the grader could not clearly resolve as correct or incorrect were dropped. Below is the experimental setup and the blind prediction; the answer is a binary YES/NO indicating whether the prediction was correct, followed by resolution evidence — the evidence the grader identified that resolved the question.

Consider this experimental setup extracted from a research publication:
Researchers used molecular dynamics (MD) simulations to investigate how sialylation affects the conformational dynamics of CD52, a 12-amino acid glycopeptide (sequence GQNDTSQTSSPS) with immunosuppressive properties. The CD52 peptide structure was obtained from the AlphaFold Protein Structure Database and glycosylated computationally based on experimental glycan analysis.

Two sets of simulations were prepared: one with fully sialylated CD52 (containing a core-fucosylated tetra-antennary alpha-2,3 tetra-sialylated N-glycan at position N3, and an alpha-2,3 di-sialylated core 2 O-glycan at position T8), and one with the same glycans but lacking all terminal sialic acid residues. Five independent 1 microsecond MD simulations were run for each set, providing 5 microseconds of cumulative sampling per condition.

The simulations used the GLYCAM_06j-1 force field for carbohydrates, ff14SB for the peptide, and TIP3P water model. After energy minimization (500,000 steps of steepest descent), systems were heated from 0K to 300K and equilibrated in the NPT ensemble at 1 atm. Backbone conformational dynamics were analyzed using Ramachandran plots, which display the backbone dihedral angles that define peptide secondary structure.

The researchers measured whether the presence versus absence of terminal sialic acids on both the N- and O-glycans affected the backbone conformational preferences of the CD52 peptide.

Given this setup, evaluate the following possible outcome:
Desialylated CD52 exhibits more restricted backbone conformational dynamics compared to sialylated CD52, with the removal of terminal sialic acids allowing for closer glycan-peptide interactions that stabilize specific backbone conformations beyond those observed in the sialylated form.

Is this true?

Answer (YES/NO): NO